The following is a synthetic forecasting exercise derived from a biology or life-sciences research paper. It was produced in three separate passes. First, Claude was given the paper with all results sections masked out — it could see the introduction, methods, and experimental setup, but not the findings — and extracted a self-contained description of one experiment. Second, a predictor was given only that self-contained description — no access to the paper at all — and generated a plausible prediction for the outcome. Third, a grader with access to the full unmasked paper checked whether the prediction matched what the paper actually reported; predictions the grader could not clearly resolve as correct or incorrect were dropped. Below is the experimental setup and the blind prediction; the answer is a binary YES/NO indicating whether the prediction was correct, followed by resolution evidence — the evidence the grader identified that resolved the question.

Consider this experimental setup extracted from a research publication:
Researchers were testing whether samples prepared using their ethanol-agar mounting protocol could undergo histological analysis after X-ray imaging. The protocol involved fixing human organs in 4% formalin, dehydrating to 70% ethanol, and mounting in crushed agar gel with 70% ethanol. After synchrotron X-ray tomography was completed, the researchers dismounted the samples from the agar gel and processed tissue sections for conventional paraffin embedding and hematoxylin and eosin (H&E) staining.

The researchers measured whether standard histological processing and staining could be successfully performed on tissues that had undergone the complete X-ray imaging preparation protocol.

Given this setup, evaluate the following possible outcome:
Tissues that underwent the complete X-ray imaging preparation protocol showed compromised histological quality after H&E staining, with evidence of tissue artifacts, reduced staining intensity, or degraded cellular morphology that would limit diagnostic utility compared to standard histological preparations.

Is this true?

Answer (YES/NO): NO